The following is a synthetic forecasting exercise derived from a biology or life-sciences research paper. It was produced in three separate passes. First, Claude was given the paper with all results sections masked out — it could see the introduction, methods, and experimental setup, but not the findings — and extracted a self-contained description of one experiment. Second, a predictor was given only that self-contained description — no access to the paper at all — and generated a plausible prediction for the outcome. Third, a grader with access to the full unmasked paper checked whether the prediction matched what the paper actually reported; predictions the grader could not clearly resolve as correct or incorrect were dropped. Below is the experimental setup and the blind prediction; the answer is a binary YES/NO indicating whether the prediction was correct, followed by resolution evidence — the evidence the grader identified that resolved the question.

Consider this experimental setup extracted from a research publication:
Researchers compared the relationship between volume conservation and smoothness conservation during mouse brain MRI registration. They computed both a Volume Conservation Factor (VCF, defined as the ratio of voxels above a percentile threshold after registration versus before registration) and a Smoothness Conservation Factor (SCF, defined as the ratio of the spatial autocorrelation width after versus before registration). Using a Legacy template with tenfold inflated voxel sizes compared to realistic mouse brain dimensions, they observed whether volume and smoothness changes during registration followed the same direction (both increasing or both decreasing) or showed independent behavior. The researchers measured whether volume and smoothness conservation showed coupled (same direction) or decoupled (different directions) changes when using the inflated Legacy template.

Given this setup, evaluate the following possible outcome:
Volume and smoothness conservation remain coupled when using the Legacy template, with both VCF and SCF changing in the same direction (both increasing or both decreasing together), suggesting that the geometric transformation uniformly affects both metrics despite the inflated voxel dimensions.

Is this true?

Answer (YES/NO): YES